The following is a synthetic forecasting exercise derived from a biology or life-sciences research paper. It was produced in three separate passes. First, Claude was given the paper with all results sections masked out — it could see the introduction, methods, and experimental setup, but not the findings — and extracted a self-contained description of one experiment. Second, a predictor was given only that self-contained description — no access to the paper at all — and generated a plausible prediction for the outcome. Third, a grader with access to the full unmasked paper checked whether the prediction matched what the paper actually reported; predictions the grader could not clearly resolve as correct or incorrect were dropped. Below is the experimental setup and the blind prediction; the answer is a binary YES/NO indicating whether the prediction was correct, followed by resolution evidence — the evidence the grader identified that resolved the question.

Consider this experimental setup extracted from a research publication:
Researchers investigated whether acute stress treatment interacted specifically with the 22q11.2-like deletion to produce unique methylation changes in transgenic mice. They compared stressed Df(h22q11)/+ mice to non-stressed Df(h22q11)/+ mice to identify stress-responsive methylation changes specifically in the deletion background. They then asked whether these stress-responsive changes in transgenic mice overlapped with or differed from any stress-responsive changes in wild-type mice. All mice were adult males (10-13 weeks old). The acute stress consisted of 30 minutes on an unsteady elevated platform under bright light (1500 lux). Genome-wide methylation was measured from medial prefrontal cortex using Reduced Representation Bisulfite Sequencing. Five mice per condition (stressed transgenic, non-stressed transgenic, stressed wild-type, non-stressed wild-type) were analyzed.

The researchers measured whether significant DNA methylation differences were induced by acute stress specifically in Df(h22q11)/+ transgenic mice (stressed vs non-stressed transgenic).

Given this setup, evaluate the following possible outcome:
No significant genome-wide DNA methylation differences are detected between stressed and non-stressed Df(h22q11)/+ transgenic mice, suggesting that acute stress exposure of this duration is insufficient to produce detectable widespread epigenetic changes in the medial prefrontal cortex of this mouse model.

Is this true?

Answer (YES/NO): NO